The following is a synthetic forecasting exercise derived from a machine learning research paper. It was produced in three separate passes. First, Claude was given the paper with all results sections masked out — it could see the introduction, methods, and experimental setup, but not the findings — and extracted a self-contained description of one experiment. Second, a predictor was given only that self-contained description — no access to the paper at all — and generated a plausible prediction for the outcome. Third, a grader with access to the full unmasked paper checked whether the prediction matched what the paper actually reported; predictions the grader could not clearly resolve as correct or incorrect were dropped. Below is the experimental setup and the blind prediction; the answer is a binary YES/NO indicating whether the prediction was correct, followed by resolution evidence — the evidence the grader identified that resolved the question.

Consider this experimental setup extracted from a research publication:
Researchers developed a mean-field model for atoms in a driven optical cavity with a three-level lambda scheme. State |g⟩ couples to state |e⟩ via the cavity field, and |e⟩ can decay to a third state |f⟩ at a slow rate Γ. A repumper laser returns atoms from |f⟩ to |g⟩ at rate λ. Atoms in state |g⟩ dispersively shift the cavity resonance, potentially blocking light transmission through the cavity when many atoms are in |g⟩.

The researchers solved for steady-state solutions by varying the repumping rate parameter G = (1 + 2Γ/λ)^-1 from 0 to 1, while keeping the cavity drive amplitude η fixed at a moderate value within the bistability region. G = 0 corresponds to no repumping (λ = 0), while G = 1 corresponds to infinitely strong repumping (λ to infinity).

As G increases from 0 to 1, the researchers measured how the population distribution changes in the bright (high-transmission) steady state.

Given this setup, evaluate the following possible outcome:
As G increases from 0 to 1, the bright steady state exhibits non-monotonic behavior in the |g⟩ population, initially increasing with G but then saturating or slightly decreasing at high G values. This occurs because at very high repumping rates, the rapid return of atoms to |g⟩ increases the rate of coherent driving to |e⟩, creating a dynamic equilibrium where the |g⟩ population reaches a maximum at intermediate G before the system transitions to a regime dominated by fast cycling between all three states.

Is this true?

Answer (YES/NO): NO